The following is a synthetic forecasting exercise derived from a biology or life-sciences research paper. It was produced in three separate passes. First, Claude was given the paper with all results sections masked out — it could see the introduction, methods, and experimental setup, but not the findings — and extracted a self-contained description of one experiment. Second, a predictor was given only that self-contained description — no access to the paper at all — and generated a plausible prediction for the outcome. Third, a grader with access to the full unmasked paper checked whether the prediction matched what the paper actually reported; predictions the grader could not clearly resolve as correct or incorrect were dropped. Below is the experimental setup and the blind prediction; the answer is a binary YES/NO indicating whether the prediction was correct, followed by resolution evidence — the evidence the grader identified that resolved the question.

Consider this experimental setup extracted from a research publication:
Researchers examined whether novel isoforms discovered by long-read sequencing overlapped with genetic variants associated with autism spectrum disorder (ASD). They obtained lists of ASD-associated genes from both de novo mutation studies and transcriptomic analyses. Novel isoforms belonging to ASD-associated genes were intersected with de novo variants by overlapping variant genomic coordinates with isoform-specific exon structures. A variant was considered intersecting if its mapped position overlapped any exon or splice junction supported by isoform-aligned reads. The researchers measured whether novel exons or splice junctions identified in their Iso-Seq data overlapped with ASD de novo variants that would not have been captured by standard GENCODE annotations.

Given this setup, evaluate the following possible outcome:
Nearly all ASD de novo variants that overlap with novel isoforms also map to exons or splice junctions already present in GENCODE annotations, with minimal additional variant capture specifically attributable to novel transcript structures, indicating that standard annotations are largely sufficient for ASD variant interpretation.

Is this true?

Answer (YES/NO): NO